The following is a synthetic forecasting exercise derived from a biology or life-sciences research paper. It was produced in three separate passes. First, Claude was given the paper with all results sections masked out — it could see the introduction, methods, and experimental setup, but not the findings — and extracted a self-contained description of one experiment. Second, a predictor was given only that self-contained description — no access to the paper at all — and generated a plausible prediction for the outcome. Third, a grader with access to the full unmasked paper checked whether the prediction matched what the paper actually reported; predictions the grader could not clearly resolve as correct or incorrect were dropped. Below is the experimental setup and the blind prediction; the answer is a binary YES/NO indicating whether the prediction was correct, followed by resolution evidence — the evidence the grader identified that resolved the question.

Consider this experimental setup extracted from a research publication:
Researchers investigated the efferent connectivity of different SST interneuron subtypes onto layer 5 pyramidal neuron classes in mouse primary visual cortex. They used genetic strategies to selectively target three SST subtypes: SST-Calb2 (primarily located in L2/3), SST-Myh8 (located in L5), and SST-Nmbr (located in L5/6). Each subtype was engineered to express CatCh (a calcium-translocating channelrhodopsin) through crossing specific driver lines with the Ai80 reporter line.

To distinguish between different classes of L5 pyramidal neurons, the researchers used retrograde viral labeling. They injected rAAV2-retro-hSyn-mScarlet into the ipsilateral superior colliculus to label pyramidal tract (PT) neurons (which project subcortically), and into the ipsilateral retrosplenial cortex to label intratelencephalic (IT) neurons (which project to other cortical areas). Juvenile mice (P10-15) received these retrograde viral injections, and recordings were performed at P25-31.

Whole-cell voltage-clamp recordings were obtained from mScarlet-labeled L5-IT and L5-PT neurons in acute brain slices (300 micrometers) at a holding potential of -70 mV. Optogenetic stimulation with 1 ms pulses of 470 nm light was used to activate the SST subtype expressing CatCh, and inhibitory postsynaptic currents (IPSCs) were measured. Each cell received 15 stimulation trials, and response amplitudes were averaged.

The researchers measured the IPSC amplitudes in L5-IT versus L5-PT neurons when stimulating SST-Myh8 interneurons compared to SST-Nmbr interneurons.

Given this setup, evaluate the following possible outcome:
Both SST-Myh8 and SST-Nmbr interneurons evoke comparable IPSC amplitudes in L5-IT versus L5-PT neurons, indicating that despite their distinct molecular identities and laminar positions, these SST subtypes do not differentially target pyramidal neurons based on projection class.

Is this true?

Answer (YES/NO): NO